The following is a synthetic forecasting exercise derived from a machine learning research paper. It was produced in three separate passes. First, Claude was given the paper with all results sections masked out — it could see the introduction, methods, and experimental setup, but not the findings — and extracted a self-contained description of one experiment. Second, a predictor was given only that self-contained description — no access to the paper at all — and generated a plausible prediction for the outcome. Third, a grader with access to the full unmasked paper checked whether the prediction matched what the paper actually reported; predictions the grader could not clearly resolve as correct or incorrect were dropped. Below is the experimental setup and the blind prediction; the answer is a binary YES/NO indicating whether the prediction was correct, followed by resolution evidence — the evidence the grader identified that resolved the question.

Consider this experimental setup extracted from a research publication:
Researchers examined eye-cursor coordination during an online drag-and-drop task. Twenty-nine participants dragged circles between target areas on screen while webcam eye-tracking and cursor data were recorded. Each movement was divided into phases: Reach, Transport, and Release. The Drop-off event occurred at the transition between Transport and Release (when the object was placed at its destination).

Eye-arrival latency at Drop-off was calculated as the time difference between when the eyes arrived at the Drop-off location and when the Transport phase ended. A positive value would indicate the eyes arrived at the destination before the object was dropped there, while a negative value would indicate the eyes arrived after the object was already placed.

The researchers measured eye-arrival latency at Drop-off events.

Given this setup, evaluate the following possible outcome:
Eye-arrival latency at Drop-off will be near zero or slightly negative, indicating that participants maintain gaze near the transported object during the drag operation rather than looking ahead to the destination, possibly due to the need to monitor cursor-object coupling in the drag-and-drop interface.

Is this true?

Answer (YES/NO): NO